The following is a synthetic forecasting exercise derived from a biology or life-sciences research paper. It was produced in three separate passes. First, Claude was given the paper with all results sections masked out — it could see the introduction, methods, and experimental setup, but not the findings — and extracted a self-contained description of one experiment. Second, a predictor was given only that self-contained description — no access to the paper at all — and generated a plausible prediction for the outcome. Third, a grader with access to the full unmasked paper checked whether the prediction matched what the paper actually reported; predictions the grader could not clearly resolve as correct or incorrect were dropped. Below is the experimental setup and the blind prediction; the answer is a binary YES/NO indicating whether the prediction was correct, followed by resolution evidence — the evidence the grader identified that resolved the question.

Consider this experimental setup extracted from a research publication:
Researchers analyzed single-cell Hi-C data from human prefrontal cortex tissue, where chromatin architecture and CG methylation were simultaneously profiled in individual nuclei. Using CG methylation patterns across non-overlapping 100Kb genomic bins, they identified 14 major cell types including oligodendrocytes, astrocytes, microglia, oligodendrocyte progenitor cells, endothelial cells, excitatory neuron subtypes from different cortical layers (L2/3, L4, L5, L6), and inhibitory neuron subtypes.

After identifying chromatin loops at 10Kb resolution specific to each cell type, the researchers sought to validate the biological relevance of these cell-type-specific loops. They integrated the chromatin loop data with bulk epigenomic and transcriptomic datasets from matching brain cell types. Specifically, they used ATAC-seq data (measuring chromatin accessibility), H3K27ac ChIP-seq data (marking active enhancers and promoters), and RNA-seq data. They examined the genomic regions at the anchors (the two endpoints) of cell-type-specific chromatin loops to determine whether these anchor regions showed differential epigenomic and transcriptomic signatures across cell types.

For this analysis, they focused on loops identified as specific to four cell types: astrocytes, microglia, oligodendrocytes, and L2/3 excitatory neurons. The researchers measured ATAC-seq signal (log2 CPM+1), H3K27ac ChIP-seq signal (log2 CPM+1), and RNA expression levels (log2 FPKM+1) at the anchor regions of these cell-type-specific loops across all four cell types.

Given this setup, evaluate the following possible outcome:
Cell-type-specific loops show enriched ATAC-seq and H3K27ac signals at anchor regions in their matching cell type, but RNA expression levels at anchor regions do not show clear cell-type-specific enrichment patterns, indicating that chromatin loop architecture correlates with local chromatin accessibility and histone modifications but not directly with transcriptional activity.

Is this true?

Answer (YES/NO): NO